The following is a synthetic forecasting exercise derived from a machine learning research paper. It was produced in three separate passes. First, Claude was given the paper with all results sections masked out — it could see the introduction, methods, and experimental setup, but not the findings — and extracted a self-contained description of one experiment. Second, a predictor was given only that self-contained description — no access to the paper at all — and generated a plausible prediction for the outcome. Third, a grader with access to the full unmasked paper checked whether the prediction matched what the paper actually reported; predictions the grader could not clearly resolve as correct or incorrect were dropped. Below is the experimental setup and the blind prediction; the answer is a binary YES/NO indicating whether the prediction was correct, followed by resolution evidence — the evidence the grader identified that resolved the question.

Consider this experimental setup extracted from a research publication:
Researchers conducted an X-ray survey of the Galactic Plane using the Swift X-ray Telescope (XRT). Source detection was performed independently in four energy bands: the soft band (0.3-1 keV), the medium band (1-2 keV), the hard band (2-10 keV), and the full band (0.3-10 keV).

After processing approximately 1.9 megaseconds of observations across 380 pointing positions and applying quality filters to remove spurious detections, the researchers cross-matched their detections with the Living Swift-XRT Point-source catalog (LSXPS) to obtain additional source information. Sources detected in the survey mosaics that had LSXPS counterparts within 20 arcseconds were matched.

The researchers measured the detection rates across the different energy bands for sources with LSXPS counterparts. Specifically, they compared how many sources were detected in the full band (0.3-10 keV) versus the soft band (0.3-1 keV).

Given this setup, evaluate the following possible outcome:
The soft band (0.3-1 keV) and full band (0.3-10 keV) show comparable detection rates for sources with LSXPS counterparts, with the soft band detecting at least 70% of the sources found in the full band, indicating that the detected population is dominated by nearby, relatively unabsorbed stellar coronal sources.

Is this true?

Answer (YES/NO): NO